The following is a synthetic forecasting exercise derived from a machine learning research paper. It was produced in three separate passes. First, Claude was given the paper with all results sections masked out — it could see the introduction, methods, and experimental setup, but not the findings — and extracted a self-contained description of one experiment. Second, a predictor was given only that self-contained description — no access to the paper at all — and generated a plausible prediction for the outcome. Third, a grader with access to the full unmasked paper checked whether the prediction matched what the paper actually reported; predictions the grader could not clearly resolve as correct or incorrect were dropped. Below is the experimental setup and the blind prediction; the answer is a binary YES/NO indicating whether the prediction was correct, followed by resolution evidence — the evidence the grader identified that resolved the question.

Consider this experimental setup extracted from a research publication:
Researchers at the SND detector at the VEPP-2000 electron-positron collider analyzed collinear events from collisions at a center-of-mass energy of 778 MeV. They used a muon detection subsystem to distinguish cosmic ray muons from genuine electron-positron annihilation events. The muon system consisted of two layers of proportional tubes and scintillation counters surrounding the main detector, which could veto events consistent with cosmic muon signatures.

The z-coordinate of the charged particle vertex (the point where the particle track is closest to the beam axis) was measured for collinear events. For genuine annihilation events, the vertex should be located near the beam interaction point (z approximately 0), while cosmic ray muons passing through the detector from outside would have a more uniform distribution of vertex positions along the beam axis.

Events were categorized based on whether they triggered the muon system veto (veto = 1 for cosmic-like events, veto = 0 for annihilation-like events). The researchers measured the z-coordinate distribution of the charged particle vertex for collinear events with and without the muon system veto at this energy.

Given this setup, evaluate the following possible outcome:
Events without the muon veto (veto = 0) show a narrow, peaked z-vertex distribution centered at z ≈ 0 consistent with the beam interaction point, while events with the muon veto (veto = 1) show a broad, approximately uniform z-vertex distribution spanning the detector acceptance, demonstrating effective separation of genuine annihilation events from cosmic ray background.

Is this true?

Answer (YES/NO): YES